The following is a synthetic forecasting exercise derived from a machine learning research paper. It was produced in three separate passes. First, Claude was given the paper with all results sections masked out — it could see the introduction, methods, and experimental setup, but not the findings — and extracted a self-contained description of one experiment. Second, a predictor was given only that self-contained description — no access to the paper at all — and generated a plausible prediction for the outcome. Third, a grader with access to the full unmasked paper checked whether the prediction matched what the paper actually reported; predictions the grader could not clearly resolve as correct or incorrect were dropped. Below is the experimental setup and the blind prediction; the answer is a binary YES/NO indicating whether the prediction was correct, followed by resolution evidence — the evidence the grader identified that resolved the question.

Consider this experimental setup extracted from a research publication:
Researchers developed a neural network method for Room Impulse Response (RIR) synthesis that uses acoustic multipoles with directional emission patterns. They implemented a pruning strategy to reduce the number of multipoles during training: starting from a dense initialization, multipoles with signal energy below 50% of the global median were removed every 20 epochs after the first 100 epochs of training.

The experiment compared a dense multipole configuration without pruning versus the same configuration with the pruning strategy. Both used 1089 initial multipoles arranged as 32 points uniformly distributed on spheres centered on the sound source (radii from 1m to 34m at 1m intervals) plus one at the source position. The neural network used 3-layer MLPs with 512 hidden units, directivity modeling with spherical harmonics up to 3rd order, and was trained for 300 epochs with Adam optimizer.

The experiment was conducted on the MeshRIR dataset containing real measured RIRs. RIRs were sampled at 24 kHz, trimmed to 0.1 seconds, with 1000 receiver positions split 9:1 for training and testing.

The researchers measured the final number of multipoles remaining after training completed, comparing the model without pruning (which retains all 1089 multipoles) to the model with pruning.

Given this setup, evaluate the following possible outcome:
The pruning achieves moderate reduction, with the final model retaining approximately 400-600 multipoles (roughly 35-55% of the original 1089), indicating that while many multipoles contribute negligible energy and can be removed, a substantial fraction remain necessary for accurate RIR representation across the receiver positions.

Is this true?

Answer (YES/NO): NO